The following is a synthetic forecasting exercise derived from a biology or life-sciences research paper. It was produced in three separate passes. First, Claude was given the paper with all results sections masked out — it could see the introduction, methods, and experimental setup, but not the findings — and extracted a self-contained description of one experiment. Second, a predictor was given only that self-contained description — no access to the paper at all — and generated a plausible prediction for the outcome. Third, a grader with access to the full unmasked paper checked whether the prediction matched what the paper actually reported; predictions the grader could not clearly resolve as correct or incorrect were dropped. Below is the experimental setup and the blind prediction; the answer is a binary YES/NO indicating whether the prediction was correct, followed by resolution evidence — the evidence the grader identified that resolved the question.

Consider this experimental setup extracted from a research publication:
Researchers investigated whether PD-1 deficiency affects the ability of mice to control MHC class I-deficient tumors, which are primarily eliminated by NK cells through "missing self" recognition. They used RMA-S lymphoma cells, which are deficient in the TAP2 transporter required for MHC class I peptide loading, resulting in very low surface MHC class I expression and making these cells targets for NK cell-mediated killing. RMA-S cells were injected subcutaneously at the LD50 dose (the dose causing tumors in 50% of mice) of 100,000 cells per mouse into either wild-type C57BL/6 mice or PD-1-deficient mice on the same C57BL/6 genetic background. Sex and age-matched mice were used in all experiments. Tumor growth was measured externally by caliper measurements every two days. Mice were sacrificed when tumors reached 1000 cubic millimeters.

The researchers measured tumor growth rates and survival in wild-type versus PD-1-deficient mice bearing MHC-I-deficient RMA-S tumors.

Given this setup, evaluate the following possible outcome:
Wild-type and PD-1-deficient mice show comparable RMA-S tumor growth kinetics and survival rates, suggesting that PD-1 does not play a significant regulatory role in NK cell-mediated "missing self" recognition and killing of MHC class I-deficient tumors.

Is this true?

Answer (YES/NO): NO